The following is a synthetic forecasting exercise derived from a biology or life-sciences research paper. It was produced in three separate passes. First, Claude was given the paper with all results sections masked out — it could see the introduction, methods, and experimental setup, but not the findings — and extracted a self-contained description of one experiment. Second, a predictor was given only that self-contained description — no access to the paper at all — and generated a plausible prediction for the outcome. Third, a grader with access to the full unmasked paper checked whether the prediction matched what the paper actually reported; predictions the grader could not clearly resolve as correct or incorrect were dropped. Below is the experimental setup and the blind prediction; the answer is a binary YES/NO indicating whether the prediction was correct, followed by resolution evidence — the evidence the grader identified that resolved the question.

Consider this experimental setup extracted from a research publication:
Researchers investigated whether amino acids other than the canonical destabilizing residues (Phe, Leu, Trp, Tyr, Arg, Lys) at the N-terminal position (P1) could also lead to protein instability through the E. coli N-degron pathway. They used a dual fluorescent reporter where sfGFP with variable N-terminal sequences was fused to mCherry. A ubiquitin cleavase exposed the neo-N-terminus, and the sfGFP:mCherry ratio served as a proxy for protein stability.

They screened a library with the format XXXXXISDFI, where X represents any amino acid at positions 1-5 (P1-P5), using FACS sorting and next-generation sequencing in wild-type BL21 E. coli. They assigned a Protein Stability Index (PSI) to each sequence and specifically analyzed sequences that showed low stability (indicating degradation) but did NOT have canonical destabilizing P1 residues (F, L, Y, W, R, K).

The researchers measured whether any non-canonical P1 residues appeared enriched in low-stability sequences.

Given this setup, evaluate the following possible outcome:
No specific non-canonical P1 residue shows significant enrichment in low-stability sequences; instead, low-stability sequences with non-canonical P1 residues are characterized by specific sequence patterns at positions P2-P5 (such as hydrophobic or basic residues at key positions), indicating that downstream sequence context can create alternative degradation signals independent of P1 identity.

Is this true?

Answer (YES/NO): NO